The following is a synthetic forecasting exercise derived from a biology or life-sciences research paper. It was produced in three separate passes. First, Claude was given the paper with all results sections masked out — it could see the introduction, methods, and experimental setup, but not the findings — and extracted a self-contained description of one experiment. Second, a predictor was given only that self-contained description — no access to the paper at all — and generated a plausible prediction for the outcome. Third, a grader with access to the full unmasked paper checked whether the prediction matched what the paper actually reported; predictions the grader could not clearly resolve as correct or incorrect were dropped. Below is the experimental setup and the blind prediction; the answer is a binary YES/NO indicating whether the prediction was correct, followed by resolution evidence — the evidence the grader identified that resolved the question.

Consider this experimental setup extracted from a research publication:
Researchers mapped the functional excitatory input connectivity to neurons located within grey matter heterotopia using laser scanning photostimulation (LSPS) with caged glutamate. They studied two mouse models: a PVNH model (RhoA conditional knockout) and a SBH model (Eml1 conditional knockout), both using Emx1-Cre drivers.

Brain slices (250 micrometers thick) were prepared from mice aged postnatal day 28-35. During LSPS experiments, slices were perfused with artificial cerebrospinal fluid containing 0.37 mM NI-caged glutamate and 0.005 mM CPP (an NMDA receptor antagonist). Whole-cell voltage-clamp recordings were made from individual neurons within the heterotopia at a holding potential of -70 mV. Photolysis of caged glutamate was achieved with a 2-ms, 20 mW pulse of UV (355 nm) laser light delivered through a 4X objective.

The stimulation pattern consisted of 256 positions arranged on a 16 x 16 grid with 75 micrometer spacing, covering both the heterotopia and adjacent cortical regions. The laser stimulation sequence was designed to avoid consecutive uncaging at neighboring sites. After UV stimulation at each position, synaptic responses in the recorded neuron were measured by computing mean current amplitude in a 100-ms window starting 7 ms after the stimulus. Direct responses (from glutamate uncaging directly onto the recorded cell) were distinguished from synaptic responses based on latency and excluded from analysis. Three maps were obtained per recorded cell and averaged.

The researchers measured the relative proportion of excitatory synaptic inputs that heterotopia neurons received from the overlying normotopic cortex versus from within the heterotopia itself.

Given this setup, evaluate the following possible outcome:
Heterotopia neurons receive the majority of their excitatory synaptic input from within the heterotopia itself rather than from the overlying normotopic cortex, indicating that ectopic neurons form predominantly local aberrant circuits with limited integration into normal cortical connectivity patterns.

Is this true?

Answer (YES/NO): YES